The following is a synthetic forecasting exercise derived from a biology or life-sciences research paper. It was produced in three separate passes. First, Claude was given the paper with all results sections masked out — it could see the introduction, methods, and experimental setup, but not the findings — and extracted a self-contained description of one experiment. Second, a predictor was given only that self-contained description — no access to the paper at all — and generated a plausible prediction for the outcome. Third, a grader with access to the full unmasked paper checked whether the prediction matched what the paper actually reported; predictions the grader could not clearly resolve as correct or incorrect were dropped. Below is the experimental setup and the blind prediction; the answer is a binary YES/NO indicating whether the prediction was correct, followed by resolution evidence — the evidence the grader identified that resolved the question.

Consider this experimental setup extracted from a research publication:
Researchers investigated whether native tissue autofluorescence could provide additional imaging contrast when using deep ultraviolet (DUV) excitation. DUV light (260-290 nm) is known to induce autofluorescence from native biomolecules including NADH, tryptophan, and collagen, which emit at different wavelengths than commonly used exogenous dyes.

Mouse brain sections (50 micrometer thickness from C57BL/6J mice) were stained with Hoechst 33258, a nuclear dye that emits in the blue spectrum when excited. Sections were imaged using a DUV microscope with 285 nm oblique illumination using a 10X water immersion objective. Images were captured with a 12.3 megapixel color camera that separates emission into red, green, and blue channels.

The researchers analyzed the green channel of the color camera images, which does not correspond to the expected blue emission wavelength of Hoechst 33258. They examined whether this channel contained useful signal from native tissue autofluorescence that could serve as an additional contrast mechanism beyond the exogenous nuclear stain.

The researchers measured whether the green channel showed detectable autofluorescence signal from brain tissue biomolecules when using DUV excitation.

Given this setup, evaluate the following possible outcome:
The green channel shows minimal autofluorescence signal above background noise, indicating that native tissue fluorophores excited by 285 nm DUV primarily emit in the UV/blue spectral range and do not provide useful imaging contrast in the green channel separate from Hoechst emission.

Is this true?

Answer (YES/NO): YES